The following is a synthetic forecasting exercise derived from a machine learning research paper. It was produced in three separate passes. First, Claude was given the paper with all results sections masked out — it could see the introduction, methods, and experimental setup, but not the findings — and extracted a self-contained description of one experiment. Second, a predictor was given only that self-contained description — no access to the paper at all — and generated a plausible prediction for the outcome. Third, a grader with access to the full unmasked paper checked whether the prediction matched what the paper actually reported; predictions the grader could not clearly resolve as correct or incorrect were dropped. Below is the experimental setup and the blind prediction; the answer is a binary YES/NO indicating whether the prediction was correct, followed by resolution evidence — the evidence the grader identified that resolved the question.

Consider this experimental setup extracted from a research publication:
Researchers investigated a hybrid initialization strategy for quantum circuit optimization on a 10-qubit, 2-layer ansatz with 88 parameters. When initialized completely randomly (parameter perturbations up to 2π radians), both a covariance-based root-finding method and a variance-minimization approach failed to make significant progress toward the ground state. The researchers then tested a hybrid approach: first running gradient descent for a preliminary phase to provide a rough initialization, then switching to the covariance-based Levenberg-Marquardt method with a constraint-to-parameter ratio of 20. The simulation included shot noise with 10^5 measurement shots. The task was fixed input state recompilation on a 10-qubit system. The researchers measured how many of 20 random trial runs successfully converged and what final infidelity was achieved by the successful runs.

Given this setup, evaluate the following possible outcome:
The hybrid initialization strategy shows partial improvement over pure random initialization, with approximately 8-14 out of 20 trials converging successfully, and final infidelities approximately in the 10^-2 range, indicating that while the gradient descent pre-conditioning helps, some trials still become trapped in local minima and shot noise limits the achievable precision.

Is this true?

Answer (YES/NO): NO